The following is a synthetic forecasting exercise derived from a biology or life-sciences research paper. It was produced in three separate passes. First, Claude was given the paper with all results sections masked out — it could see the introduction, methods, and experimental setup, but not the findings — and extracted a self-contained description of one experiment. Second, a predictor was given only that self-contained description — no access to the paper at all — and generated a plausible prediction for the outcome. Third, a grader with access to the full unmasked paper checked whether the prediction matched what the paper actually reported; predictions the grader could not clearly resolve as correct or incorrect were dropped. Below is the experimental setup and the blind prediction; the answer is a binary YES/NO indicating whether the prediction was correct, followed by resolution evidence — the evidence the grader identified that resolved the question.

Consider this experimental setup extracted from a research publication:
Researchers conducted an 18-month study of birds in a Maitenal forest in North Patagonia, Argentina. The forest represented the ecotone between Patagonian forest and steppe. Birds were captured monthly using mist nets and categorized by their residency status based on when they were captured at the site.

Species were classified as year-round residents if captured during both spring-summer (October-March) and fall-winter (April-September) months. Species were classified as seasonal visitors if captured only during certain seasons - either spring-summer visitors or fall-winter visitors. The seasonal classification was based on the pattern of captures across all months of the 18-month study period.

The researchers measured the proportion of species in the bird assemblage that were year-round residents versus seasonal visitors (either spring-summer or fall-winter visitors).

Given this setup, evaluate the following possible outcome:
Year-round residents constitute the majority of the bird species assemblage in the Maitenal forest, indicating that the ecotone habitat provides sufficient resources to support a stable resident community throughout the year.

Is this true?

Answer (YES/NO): YES